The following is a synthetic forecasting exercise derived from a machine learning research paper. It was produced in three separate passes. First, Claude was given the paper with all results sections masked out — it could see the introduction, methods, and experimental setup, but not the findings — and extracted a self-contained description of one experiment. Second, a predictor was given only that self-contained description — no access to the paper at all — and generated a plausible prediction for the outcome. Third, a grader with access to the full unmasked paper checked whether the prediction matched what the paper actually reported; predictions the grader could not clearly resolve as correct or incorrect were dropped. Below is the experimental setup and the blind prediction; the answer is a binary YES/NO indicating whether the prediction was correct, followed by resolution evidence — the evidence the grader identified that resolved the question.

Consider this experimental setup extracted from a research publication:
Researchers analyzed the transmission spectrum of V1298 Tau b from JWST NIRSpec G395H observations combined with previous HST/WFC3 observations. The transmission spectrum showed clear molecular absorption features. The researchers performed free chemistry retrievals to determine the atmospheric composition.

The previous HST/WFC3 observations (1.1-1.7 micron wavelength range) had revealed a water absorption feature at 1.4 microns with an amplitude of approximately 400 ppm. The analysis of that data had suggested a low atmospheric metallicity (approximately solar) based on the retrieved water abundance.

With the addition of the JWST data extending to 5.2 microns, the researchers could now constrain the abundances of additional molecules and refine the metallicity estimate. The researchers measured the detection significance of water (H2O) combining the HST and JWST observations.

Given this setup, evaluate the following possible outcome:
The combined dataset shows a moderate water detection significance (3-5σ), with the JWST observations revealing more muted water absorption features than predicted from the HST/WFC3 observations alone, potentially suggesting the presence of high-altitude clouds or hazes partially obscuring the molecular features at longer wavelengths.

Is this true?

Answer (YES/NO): NO